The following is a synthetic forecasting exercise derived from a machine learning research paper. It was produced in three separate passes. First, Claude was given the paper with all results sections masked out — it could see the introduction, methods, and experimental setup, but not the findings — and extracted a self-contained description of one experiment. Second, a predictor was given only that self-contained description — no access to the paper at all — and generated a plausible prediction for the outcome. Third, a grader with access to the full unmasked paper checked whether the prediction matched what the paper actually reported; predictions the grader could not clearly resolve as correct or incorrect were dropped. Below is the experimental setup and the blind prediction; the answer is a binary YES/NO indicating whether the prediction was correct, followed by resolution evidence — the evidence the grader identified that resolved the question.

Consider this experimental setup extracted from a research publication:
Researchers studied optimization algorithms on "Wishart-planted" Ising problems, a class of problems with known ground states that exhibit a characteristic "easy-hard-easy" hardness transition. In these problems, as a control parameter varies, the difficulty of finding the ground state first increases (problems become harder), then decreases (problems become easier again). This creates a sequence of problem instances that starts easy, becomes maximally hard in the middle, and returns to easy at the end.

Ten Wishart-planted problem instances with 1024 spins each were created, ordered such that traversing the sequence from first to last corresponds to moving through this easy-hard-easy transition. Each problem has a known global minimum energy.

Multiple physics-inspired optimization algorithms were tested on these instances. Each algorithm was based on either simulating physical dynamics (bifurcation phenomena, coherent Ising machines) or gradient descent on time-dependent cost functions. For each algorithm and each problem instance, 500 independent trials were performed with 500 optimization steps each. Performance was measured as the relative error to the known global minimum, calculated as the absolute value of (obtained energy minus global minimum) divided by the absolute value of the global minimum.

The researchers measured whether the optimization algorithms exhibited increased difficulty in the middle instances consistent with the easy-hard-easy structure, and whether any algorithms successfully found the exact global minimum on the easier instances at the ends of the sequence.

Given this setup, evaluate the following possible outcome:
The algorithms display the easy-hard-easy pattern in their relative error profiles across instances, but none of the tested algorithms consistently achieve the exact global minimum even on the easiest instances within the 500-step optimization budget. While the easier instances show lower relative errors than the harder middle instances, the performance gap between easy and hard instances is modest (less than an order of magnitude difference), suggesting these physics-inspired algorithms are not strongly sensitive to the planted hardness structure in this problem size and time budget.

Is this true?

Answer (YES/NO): NO